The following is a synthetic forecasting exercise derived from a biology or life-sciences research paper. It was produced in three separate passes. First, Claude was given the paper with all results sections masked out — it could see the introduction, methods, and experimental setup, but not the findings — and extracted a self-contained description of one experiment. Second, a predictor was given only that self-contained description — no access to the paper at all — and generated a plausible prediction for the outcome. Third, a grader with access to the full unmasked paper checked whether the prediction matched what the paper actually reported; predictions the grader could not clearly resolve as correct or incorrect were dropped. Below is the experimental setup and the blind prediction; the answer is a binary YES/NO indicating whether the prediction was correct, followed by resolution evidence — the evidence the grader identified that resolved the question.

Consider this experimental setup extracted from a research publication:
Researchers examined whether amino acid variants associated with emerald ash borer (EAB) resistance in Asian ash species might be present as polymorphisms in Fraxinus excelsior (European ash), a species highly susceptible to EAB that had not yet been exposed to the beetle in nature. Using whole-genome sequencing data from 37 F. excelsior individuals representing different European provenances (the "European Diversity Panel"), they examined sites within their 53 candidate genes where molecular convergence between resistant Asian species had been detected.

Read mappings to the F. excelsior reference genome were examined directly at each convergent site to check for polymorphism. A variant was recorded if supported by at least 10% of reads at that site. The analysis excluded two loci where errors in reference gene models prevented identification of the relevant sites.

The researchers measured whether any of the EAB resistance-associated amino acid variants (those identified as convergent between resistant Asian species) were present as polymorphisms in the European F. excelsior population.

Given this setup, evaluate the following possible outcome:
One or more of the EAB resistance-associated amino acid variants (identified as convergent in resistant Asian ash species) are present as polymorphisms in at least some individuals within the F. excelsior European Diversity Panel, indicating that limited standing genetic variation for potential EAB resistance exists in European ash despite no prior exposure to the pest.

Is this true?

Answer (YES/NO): YES